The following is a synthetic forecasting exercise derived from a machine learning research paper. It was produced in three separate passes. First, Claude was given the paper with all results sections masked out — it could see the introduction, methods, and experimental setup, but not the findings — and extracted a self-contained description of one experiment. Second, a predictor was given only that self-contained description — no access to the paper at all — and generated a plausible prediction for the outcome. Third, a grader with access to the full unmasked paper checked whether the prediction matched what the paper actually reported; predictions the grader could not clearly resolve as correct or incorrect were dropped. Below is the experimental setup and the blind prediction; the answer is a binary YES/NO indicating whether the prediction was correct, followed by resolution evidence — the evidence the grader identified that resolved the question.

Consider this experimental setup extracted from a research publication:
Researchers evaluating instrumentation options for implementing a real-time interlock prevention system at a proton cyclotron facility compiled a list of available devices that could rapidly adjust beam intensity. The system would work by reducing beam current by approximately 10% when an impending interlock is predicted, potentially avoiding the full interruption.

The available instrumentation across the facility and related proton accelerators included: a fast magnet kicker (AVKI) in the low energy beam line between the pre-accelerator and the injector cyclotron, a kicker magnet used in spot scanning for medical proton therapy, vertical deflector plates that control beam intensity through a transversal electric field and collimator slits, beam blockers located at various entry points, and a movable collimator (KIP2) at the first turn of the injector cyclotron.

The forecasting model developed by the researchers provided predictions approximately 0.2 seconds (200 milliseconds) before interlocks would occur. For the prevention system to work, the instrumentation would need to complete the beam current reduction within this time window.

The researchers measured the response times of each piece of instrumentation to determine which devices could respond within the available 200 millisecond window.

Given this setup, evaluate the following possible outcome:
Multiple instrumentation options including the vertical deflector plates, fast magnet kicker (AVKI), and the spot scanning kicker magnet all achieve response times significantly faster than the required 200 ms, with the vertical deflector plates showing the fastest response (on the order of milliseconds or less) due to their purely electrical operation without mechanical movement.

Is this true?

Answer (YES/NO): NO